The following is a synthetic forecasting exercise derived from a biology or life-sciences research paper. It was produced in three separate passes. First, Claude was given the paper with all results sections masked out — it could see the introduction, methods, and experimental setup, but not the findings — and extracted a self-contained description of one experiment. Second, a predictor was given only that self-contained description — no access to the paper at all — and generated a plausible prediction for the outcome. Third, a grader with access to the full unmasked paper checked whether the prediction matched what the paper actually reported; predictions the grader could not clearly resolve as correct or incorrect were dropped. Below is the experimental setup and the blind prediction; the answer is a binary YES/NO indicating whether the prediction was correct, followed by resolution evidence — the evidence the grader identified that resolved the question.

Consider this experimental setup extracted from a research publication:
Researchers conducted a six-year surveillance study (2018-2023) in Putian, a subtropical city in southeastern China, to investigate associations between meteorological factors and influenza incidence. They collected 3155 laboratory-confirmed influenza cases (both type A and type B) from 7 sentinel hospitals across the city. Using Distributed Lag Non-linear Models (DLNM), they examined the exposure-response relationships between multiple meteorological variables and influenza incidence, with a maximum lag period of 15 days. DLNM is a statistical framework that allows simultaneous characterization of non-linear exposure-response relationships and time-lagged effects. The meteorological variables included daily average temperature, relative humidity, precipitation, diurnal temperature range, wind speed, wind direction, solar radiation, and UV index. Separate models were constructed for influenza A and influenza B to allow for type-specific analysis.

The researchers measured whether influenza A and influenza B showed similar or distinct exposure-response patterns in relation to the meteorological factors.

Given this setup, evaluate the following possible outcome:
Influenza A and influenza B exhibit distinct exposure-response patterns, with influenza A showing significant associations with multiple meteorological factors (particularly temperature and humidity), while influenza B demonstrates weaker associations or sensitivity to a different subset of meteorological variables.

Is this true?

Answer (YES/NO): YES